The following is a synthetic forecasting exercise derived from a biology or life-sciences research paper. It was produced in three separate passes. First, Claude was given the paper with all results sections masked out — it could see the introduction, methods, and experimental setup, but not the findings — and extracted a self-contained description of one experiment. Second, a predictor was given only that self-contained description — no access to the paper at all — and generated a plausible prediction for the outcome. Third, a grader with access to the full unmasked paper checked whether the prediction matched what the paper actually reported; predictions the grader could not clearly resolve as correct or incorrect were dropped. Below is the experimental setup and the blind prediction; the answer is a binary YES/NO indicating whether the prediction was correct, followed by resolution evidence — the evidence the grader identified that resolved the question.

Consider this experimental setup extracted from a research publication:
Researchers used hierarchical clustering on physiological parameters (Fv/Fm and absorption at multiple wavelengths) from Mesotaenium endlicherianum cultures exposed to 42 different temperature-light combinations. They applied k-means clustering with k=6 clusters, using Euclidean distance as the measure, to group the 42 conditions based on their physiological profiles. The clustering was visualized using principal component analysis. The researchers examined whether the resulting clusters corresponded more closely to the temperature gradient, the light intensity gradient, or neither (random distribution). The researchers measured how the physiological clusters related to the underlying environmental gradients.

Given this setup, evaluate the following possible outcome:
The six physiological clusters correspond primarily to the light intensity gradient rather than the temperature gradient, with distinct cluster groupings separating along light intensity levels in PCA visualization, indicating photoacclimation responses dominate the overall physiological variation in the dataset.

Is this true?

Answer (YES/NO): NO